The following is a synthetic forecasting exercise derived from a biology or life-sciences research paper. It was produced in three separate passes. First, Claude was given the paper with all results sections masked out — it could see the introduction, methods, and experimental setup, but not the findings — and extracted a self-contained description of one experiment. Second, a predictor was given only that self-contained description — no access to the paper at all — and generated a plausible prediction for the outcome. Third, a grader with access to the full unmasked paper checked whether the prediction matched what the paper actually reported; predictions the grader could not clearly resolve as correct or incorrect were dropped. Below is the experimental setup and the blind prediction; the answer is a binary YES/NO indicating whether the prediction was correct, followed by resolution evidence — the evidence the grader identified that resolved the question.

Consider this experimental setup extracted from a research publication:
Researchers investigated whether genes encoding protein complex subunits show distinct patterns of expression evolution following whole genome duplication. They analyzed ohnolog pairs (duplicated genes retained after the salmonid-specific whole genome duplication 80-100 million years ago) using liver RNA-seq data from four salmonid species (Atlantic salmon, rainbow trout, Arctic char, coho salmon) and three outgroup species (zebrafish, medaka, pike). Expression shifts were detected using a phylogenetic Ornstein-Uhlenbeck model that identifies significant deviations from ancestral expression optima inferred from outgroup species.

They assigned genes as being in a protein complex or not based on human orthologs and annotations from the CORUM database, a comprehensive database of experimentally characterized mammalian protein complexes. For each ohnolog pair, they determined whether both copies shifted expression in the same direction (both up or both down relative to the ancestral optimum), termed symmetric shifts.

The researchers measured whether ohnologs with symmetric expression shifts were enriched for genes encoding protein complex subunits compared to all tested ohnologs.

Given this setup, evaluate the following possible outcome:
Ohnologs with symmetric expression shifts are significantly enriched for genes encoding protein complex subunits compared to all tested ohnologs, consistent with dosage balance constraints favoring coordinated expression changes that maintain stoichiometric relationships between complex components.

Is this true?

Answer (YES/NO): NO